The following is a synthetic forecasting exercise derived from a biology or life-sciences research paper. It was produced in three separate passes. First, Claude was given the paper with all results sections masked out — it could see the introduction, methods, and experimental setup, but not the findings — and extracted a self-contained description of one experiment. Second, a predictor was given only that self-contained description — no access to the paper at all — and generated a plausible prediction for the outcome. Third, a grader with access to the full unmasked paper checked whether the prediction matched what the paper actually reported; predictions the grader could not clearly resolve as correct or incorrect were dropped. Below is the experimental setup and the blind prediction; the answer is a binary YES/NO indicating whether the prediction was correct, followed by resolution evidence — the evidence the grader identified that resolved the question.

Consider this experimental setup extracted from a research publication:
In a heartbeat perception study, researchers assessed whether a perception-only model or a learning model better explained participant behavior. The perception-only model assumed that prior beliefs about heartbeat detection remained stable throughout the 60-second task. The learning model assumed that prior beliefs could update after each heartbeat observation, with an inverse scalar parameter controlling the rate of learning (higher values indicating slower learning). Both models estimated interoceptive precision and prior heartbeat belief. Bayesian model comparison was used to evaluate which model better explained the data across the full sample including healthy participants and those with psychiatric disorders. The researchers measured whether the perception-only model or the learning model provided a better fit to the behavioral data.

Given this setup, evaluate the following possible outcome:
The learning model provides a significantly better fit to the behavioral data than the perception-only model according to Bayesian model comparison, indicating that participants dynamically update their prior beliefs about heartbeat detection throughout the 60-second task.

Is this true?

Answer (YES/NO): NO